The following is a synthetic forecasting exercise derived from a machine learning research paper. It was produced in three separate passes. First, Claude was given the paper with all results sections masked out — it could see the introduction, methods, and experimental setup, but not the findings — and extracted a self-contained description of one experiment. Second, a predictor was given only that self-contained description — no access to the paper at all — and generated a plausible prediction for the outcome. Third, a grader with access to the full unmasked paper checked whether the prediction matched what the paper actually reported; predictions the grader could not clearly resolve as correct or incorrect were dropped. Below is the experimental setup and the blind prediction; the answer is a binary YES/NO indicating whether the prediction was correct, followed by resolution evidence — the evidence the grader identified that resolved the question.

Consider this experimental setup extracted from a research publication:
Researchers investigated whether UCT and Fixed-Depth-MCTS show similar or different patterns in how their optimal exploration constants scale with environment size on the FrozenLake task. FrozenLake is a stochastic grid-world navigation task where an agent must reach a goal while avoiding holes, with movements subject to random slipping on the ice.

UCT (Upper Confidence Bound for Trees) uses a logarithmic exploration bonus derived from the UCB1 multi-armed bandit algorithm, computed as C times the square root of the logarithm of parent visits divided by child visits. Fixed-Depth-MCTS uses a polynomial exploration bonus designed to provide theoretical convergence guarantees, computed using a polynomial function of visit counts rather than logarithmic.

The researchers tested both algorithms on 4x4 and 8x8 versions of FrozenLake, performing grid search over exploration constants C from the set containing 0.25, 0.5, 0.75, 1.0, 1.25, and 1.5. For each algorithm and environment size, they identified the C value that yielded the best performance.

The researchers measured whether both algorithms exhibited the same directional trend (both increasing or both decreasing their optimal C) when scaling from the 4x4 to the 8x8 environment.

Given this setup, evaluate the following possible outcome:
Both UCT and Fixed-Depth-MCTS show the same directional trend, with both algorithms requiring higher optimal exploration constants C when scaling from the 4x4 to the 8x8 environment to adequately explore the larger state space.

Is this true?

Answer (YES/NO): NO